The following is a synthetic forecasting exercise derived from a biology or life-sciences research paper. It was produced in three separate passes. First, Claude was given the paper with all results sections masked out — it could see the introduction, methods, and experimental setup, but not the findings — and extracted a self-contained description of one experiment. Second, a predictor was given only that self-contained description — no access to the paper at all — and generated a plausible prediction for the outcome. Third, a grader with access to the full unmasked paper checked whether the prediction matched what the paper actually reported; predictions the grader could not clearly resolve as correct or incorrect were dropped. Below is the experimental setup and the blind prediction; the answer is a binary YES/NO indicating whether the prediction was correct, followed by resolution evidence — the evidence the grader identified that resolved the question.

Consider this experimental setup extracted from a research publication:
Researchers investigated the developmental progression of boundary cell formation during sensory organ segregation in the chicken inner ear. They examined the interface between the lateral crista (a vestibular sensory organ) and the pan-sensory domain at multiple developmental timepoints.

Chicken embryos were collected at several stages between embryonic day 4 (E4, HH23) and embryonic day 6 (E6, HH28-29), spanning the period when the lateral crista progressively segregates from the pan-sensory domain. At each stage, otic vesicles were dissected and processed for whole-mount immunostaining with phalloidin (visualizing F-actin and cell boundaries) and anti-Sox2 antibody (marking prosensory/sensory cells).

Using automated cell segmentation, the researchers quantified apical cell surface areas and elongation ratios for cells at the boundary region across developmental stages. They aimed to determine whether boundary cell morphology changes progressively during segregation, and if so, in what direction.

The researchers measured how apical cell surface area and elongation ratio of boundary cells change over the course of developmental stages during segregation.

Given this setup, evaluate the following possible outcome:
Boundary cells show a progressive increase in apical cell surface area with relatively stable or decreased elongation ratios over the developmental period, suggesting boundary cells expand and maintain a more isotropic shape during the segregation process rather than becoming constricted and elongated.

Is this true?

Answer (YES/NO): NO